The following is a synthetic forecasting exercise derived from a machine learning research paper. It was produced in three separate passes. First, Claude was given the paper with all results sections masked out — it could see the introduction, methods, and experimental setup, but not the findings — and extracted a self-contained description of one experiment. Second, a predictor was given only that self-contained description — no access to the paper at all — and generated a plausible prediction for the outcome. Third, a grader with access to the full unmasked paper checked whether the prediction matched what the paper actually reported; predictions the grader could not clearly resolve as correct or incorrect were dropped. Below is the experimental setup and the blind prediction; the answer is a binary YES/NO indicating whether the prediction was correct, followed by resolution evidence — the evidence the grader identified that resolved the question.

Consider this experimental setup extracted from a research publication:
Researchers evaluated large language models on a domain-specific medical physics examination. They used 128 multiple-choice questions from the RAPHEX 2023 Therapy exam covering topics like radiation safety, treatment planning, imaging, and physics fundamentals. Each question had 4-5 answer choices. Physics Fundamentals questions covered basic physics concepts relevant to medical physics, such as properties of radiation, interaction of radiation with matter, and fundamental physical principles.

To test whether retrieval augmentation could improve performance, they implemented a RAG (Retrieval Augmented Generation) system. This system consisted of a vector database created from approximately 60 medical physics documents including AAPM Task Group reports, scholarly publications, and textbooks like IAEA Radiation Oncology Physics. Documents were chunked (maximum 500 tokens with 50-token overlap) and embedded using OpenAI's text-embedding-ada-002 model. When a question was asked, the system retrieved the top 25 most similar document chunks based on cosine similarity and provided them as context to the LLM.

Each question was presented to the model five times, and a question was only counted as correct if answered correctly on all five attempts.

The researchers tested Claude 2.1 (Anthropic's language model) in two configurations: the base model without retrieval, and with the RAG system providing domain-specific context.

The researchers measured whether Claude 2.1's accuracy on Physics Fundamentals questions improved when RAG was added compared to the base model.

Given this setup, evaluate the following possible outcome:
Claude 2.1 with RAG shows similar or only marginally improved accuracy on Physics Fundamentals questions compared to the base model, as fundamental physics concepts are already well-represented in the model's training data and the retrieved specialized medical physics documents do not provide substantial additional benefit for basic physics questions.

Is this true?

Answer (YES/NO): NO